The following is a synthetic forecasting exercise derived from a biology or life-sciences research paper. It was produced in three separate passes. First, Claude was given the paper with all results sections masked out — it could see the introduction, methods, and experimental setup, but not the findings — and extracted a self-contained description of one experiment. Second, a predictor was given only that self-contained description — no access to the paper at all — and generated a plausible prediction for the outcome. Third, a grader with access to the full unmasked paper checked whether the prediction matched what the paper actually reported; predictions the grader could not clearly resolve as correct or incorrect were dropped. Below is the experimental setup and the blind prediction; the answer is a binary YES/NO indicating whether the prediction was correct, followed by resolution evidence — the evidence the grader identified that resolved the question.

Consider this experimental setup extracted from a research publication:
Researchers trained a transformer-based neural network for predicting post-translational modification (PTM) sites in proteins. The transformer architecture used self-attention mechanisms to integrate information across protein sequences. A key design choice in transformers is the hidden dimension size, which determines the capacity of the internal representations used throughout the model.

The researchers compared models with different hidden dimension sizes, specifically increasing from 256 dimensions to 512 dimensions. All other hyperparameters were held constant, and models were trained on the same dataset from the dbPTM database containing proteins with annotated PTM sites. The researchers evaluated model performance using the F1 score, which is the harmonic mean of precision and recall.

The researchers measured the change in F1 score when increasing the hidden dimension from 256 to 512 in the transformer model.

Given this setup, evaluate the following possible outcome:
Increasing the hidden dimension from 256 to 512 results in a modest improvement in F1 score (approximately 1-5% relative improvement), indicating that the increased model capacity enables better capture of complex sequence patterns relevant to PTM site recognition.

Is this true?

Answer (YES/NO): YES